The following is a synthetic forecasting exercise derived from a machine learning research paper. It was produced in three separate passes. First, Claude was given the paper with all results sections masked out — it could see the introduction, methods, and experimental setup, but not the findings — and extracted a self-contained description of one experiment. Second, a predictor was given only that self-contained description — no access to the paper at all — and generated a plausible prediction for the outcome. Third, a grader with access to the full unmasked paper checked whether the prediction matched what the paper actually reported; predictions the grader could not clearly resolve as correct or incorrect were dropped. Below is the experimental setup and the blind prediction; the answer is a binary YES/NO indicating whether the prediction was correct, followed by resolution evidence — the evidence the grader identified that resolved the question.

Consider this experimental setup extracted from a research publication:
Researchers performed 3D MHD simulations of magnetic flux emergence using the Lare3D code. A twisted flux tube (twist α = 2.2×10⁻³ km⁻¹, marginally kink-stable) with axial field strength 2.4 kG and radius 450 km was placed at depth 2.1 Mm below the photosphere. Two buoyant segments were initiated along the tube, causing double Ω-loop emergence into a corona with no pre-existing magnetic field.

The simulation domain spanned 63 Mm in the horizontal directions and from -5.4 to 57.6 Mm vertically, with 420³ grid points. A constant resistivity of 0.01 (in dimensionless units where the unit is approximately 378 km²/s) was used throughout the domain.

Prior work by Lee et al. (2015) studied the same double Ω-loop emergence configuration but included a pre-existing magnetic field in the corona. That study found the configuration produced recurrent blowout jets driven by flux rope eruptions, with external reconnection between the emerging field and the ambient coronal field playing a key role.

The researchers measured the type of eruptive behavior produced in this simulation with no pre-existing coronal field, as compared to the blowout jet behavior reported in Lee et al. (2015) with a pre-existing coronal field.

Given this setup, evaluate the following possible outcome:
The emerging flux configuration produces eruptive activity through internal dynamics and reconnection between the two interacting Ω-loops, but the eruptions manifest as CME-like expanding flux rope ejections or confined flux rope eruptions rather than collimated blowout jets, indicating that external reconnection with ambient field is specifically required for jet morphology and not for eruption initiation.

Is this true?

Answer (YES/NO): YES